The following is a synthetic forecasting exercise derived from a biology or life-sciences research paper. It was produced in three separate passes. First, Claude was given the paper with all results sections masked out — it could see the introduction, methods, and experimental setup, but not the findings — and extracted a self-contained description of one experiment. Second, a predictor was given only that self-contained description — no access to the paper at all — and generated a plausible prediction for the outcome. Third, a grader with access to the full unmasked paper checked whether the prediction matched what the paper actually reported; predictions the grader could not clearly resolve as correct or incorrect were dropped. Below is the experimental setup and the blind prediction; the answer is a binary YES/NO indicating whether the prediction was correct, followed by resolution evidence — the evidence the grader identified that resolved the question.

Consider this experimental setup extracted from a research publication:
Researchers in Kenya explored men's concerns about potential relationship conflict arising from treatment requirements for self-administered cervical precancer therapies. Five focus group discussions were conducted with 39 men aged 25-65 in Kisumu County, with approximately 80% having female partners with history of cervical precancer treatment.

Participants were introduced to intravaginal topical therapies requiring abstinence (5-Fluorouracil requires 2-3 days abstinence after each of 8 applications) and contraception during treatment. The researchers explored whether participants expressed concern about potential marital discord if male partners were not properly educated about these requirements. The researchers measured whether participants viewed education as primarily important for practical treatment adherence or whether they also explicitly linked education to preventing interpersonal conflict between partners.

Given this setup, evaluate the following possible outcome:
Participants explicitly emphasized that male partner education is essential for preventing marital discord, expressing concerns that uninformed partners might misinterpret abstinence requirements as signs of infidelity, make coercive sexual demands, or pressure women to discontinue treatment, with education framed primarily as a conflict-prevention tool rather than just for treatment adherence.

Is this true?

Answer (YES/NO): YES